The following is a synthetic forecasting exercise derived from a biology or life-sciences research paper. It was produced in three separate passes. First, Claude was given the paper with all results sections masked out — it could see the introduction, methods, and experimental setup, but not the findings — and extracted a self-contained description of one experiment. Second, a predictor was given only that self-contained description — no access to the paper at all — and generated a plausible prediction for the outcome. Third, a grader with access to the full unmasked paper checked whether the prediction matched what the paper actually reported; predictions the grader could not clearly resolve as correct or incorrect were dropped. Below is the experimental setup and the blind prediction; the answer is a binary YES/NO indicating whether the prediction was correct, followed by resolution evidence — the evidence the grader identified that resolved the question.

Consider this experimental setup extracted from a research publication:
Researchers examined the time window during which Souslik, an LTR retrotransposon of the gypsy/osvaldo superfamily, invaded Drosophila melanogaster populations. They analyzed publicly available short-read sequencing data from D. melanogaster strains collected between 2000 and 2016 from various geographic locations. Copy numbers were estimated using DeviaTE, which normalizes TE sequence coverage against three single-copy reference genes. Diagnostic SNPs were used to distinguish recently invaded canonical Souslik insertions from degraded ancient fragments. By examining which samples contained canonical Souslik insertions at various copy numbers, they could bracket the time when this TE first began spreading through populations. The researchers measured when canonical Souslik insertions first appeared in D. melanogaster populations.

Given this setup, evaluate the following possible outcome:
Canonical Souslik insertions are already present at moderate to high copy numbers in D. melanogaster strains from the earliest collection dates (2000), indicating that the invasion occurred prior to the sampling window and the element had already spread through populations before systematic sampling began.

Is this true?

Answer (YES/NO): NO